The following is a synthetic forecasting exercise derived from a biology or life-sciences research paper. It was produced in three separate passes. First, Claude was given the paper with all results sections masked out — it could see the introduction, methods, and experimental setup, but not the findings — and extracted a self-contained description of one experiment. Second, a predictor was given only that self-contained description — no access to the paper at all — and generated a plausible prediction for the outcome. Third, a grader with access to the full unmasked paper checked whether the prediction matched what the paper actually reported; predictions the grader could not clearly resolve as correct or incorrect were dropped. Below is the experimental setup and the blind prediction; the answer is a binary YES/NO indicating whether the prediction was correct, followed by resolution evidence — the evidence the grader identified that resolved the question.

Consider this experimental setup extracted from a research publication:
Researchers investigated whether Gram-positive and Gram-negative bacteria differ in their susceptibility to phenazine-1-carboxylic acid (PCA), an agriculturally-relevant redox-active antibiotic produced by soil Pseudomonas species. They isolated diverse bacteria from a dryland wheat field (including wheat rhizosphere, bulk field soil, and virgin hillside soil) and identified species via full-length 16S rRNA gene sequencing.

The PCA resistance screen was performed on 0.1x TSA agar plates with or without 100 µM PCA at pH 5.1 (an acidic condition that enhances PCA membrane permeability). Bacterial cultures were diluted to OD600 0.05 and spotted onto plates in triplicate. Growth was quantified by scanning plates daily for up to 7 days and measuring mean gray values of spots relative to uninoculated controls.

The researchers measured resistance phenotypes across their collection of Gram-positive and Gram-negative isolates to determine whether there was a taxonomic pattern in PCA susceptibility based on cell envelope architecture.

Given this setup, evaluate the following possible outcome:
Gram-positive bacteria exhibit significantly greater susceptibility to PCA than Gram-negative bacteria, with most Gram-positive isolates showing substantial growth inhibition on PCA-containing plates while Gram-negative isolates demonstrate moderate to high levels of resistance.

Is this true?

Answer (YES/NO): NO